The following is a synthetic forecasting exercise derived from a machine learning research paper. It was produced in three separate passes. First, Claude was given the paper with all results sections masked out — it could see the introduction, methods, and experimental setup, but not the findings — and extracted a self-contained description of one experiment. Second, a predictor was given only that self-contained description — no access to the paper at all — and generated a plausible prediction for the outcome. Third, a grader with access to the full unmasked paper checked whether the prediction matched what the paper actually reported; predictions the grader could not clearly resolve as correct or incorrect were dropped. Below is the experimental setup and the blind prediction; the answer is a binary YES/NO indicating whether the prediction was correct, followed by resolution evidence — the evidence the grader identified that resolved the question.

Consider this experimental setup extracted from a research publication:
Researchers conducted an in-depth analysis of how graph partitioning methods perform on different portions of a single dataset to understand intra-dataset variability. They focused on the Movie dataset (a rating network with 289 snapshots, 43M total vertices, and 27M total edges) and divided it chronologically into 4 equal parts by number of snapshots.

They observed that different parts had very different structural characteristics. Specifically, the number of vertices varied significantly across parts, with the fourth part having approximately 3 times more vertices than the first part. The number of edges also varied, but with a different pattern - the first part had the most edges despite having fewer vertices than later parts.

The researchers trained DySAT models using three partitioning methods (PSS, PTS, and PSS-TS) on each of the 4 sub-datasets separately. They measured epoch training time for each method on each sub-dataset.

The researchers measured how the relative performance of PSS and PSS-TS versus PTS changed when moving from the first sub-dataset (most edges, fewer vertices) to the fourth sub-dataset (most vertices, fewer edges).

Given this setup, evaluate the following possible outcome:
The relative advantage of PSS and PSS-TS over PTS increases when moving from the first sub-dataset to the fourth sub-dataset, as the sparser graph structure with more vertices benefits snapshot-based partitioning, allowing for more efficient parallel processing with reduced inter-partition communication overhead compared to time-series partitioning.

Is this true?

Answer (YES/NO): NO